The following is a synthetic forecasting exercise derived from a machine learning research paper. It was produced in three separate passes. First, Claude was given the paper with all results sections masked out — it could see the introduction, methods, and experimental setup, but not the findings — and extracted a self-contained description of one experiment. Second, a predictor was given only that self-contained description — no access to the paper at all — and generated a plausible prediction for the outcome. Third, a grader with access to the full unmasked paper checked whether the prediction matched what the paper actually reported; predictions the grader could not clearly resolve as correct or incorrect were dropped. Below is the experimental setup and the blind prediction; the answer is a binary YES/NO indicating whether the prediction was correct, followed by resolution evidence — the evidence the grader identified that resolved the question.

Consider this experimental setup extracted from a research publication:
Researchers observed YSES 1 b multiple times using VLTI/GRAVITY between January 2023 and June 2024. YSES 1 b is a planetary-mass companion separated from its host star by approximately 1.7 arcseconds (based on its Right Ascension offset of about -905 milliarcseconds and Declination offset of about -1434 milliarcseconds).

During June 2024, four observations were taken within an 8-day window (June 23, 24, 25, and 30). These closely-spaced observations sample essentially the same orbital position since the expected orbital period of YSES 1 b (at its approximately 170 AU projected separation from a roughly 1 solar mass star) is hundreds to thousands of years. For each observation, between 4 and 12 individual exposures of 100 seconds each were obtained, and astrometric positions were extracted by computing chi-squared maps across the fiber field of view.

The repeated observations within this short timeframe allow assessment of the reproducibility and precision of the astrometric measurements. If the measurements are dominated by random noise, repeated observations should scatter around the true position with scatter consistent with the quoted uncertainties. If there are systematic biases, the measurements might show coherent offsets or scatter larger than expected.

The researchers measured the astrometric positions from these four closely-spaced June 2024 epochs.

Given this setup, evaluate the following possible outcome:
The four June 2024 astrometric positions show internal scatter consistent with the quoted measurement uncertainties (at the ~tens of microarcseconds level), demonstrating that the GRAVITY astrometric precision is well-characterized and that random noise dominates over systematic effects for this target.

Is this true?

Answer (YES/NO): NO